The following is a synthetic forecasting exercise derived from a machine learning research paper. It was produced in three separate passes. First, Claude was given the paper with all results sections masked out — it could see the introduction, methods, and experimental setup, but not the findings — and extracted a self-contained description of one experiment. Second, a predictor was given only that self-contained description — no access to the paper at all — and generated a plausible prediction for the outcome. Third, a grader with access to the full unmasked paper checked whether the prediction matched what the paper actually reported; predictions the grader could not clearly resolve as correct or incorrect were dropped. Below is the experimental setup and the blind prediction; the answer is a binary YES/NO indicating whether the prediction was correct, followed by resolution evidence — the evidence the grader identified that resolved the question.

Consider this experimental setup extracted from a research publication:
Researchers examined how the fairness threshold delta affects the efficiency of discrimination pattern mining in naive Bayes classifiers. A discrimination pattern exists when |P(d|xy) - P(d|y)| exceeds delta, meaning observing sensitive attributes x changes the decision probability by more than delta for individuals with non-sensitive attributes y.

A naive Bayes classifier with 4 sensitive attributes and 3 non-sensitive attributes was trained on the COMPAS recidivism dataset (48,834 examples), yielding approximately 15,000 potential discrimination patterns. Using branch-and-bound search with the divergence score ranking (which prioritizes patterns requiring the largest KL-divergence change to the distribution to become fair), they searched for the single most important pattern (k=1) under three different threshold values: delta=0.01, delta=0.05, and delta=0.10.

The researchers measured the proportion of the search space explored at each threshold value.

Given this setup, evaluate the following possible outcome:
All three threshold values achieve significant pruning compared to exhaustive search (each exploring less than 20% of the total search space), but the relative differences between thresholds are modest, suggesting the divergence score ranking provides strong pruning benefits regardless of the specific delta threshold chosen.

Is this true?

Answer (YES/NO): NO